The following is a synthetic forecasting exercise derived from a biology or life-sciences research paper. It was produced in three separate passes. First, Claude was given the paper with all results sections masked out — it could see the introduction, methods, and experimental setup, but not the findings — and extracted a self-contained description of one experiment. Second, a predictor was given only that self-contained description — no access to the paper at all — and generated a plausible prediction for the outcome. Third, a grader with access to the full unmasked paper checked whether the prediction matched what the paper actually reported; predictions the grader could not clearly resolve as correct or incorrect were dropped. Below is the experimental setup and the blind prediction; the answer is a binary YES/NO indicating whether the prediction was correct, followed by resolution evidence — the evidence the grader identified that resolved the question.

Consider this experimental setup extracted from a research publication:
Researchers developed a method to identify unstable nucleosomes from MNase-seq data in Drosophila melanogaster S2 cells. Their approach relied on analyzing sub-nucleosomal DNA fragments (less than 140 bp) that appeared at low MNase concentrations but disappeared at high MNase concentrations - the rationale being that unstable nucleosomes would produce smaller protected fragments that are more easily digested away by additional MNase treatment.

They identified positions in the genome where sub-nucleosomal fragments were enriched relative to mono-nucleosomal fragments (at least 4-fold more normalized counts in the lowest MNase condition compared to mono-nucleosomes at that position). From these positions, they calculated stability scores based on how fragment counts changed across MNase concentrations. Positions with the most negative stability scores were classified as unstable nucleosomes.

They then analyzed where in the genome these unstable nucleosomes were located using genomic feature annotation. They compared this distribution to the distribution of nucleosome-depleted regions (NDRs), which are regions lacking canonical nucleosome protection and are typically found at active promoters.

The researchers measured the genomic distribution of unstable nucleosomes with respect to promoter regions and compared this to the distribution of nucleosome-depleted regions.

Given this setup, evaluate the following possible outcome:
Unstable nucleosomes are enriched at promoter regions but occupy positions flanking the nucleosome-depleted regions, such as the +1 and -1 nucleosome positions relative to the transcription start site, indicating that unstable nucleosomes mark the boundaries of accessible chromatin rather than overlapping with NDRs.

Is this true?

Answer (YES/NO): NO